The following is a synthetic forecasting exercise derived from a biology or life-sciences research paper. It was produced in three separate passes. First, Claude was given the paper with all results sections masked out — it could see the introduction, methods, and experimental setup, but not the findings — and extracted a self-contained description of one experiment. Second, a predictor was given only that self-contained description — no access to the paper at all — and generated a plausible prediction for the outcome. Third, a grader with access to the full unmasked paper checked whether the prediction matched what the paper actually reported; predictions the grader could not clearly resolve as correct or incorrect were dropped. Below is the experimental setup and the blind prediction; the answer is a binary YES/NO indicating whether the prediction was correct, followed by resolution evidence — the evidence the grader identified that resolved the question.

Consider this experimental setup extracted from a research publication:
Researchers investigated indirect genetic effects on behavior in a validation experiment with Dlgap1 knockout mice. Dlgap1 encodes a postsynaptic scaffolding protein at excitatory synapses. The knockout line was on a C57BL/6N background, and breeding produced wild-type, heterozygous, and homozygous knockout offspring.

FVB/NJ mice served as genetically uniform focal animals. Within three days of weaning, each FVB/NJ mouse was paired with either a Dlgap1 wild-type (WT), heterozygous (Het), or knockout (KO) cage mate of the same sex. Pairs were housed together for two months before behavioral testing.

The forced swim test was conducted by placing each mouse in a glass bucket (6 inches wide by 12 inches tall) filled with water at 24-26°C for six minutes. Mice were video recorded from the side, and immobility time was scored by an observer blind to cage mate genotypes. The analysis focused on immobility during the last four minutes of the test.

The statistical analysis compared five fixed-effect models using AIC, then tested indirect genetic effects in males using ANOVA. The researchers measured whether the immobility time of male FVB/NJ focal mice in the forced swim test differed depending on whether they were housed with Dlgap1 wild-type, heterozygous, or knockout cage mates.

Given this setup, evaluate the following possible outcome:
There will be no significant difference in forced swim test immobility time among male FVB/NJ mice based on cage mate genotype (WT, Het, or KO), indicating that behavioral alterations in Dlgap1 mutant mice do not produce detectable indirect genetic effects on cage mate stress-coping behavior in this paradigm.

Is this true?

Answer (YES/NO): YES